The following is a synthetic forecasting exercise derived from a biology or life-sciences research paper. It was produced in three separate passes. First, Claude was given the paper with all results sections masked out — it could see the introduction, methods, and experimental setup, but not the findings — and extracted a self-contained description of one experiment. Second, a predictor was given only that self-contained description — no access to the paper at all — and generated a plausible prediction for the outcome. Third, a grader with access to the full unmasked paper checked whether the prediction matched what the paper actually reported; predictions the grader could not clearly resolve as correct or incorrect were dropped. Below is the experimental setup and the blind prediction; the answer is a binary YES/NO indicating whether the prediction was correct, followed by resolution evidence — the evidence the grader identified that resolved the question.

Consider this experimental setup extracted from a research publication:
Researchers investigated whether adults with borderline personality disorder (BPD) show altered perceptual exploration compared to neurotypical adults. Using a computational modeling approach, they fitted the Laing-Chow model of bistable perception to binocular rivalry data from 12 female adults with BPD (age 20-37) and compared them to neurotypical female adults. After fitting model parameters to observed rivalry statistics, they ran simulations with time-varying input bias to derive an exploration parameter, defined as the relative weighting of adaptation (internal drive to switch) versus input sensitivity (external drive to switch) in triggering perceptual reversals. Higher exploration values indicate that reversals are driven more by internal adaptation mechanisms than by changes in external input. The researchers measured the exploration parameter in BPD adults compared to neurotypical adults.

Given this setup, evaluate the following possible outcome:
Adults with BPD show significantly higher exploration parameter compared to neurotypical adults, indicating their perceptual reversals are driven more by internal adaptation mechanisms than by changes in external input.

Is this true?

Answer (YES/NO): YES